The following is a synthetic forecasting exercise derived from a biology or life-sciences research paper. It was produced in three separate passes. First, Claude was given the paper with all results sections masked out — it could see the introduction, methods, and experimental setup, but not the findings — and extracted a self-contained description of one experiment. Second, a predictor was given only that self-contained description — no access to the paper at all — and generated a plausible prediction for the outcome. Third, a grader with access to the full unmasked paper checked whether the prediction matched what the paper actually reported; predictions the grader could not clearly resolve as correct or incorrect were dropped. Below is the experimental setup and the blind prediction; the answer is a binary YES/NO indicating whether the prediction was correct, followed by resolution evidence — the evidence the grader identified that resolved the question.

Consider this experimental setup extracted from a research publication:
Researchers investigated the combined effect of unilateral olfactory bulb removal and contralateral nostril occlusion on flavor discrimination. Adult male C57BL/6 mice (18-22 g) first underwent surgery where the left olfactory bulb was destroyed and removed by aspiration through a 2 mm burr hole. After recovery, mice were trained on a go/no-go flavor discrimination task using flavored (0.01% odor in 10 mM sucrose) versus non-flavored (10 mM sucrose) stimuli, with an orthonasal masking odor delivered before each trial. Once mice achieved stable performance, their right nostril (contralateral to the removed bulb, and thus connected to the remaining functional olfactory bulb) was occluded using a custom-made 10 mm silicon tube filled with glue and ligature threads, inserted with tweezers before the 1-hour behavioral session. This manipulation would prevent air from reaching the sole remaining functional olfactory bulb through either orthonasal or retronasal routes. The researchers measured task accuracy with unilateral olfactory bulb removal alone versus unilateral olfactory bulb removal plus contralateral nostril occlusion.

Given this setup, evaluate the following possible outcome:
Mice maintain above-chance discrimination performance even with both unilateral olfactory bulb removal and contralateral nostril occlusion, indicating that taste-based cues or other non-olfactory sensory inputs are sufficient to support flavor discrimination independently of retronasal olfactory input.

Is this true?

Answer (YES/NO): NO